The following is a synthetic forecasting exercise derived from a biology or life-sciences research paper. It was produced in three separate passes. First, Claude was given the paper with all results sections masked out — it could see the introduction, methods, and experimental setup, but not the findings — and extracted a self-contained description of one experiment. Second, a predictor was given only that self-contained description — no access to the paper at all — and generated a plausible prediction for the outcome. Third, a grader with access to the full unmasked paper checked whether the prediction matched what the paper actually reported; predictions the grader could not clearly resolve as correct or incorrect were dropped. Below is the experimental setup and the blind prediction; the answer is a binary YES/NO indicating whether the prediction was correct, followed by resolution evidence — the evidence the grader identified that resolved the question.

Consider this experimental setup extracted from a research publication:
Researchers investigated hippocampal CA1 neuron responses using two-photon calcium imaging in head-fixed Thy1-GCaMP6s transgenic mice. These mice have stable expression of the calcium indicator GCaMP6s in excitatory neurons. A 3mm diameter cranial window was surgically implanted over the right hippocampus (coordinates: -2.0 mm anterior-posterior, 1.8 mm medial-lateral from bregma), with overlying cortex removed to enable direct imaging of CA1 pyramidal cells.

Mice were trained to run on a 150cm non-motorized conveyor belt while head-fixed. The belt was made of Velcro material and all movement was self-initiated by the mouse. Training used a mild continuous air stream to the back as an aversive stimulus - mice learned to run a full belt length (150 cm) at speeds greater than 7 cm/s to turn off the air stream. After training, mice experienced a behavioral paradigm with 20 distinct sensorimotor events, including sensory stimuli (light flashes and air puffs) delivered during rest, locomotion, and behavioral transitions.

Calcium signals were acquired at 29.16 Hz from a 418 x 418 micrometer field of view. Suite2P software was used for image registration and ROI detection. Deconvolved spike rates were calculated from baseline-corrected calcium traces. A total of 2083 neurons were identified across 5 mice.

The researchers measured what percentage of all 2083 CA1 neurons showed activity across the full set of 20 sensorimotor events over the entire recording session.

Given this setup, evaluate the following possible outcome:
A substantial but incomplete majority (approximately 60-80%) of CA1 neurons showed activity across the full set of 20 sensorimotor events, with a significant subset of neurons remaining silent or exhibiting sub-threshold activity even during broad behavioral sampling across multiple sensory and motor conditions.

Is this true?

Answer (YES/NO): NO